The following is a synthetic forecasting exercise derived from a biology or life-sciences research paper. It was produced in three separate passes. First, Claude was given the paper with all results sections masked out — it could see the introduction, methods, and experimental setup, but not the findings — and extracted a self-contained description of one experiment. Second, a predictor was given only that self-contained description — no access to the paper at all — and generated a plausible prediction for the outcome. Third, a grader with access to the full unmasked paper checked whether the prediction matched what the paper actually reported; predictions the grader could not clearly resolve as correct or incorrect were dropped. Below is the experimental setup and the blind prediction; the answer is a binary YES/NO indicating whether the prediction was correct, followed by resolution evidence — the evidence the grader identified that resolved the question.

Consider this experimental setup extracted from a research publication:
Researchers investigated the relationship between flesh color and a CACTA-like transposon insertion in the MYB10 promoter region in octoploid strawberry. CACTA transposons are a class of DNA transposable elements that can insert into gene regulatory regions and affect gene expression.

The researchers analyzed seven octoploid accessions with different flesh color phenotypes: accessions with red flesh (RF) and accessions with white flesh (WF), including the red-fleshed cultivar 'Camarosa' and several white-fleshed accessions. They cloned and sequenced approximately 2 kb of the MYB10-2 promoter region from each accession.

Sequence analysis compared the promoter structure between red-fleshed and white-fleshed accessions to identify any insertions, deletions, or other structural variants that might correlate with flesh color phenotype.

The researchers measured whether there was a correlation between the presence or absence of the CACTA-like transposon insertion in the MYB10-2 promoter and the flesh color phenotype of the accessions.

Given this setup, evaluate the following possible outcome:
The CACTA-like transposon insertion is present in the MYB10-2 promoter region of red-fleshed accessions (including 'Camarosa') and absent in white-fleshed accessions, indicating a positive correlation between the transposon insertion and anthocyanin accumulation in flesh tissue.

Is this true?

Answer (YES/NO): YES